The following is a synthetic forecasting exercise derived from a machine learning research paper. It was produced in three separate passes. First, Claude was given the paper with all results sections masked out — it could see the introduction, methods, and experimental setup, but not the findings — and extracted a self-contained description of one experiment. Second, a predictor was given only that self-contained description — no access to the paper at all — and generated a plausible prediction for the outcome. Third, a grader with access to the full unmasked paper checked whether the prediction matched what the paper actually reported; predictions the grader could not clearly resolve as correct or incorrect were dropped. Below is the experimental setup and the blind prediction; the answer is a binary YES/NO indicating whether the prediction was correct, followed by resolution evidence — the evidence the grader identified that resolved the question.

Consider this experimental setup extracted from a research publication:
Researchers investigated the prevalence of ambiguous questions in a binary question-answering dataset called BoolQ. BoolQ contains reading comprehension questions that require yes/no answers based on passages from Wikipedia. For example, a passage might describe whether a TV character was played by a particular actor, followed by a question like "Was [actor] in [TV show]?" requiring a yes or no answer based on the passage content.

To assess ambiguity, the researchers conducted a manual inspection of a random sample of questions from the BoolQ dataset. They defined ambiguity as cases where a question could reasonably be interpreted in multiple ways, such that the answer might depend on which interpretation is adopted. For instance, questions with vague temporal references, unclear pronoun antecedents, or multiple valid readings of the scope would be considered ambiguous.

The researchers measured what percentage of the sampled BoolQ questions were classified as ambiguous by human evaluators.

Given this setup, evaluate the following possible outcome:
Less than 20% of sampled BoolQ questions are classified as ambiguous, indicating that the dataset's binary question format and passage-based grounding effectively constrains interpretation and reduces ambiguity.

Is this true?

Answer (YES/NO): NO